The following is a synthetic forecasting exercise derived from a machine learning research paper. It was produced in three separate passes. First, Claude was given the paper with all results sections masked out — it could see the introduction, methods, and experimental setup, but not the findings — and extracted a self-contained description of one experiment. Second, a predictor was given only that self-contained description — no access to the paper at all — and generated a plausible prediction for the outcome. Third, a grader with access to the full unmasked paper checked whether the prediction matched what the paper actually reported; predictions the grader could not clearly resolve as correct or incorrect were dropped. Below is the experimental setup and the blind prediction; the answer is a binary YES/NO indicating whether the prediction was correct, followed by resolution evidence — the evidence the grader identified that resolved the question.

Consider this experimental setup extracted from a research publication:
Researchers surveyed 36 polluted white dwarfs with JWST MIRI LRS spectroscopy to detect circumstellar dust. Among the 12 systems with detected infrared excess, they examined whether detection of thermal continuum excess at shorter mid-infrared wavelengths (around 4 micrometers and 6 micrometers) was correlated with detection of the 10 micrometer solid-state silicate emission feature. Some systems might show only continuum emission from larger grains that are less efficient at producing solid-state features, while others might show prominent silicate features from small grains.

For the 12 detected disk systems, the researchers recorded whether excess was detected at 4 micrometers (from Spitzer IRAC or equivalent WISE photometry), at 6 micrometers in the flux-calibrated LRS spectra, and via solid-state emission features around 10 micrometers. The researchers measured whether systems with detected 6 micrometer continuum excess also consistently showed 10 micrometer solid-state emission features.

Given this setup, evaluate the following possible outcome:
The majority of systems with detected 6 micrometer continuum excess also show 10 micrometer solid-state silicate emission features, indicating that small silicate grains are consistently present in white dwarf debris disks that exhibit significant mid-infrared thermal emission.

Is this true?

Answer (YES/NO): YES